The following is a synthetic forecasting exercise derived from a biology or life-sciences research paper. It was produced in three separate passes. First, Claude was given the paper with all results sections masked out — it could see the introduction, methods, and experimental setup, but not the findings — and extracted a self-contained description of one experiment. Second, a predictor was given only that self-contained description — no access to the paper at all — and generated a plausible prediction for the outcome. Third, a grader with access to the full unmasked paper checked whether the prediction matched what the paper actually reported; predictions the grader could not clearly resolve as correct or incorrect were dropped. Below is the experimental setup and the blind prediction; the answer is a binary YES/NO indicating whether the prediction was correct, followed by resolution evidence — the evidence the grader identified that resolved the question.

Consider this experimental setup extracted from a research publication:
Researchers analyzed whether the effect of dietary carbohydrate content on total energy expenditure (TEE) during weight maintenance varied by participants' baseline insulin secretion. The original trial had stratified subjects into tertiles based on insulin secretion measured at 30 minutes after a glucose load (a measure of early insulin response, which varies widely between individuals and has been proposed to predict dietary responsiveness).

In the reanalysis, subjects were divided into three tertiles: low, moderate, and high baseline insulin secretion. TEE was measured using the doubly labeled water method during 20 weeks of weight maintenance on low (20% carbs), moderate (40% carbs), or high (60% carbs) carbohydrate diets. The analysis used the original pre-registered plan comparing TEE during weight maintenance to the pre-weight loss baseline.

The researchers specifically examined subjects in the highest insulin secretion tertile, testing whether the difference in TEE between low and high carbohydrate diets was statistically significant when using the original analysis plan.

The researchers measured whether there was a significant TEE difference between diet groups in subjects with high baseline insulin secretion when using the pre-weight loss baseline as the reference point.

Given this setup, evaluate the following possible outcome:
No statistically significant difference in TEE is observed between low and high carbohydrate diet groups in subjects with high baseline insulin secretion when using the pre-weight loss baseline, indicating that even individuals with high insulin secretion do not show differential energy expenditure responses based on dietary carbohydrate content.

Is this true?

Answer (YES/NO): YES